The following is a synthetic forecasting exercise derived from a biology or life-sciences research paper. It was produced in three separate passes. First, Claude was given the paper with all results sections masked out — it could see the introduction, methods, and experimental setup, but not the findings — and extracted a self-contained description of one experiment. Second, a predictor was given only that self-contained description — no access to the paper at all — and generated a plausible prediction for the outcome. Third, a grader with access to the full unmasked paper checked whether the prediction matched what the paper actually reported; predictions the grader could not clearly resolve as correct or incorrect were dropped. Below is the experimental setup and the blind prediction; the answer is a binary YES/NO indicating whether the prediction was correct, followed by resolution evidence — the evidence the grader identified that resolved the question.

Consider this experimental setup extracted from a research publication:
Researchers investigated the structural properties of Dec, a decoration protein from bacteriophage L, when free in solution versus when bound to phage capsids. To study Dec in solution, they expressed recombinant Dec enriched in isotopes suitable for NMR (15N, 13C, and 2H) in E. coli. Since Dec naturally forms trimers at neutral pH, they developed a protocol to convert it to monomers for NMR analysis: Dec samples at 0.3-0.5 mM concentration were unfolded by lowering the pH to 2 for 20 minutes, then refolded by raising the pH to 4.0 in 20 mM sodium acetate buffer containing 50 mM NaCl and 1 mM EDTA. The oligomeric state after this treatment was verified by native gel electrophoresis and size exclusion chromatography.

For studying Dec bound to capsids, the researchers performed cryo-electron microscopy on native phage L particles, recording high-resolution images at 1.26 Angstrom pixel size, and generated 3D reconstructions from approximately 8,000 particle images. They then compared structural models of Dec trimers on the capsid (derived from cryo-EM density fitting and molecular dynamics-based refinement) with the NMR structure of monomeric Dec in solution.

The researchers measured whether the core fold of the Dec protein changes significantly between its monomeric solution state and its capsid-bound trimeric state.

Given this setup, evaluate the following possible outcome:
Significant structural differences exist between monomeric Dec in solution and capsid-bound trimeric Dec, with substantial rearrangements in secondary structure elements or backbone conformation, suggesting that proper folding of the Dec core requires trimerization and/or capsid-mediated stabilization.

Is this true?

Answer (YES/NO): NO